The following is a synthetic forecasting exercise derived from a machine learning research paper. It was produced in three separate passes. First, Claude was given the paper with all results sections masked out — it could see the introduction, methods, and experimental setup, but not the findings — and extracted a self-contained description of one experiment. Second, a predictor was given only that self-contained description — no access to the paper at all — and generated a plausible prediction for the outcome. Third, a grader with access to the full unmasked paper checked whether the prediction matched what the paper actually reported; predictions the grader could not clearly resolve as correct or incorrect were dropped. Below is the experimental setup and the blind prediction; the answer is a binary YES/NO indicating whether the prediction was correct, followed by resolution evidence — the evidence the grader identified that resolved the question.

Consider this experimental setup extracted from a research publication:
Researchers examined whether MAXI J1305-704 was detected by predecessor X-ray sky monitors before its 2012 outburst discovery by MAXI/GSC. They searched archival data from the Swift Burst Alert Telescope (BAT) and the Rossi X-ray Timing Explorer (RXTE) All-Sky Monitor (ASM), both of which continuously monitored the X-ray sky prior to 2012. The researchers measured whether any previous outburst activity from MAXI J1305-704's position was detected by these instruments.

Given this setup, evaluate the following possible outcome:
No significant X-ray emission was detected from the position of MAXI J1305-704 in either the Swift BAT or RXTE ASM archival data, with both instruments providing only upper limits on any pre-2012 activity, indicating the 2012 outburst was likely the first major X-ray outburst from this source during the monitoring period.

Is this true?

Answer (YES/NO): YES